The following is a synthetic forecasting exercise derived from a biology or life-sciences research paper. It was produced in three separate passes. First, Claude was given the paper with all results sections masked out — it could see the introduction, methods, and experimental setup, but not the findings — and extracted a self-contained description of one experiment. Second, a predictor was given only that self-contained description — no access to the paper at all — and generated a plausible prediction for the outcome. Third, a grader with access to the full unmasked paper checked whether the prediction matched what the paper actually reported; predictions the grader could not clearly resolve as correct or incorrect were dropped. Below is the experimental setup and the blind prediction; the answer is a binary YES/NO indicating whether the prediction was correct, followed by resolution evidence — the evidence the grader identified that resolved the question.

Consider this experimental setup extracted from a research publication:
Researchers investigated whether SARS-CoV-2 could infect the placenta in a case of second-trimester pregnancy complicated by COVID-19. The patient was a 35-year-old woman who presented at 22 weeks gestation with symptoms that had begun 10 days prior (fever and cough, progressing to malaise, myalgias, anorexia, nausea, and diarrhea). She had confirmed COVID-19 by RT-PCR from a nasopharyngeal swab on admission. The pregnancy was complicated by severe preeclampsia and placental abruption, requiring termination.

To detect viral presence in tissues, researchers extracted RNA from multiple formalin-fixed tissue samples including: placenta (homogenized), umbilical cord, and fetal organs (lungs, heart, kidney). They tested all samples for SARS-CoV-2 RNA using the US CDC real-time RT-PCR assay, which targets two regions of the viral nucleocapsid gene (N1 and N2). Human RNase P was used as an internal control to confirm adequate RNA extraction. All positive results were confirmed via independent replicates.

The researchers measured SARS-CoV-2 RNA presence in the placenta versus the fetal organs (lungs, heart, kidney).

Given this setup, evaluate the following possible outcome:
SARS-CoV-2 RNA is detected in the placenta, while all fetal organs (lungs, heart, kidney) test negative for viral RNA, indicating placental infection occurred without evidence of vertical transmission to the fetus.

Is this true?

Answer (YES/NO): YES